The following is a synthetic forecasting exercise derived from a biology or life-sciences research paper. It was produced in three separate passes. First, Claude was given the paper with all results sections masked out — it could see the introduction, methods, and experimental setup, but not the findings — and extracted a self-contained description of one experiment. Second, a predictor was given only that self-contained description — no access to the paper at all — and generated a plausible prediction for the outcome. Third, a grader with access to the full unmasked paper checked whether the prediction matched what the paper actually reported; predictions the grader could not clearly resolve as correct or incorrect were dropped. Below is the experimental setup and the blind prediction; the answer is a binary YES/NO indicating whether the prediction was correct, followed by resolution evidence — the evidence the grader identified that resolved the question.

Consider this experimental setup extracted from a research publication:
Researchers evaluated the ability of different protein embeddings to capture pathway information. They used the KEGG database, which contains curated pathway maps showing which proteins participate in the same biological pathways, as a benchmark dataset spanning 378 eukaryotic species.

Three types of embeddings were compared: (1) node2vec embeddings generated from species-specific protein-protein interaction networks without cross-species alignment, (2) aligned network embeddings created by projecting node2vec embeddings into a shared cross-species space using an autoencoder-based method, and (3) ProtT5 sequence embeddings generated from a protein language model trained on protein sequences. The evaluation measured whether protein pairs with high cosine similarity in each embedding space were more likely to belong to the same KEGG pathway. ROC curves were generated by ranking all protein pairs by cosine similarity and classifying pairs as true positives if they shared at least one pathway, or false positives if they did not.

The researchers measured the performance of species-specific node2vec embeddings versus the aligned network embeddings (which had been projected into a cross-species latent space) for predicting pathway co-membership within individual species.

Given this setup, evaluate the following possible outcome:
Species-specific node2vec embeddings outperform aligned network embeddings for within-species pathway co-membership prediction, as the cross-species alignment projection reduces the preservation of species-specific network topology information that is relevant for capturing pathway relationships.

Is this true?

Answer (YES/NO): NO